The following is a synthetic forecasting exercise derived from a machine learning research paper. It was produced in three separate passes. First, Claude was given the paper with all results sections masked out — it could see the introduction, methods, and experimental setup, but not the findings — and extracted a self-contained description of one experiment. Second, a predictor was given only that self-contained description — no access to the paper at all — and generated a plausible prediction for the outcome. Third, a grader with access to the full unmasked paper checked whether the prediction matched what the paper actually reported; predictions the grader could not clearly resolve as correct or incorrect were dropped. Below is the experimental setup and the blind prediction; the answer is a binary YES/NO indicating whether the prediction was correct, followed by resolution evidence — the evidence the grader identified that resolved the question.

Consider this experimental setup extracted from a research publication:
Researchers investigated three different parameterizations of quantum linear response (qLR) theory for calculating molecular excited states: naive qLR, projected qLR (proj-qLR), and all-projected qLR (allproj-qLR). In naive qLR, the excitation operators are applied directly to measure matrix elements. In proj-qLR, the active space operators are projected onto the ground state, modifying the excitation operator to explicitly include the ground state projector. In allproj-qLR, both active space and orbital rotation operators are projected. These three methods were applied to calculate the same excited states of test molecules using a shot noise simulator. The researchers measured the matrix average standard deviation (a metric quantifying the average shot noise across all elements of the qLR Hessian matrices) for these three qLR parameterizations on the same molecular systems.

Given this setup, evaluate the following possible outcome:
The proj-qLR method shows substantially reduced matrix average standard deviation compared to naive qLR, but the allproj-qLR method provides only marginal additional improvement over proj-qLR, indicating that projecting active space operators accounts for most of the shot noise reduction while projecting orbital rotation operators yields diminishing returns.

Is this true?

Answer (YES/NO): NO